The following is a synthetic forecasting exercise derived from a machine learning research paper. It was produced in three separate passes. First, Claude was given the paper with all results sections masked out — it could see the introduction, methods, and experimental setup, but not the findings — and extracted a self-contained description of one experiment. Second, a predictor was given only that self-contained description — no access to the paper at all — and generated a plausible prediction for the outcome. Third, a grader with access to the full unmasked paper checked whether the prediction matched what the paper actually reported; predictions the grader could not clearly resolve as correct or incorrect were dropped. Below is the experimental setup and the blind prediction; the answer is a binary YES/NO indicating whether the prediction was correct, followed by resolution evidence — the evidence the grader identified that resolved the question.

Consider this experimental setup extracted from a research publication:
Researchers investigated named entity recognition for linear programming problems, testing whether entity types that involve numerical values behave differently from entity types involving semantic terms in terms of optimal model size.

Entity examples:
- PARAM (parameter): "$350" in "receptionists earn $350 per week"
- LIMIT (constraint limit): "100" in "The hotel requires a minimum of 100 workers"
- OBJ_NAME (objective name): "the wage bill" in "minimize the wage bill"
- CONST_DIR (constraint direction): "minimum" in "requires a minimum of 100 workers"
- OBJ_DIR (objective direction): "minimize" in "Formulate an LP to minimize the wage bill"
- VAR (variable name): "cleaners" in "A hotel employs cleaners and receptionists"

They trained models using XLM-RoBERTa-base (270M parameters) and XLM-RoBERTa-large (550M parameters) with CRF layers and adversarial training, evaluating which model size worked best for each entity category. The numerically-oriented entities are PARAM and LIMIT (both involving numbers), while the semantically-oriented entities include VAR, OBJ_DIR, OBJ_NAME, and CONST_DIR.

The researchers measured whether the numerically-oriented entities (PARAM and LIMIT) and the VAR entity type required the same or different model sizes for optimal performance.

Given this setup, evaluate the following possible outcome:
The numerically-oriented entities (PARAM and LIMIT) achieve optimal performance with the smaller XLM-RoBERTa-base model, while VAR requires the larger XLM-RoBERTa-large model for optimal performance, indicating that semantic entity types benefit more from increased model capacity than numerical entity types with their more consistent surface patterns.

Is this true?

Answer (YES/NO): NO